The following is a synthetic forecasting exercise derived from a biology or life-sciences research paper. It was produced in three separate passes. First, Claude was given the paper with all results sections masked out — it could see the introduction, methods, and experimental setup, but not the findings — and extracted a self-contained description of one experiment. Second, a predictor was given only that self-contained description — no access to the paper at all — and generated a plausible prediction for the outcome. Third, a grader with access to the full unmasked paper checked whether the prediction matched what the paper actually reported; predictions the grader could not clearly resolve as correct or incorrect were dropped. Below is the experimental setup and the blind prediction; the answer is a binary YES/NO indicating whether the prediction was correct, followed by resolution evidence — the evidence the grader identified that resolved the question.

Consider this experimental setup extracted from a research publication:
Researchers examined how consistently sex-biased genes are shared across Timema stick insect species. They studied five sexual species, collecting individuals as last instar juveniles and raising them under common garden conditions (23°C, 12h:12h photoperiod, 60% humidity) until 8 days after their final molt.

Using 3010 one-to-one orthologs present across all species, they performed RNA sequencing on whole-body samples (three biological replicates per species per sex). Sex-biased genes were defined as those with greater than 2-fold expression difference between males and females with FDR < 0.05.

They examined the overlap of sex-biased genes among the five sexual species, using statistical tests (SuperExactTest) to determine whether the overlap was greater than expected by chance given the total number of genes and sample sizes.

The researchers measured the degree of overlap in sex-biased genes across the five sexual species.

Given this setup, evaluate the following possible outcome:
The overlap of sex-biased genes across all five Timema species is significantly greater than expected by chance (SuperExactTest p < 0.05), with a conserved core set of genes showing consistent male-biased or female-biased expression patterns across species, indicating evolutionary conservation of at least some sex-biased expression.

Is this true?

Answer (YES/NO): NO